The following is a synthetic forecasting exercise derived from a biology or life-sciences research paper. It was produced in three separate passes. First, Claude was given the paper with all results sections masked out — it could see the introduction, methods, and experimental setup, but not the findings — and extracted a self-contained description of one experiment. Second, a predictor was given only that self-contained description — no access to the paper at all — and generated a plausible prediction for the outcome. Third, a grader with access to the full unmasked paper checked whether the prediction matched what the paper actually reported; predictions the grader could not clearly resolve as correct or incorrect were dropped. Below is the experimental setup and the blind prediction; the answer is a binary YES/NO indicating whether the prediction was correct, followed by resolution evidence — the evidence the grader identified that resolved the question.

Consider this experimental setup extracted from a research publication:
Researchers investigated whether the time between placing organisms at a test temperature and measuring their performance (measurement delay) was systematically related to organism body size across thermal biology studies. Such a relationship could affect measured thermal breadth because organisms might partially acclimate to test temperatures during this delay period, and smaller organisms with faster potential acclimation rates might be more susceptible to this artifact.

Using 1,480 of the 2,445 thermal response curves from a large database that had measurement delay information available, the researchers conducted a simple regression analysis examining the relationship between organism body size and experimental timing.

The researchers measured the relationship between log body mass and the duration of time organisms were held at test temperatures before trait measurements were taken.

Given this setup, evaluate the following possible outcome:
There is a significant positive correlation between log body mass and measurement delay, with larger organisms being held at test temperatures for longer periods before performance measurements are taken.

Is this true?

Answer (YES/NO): NO